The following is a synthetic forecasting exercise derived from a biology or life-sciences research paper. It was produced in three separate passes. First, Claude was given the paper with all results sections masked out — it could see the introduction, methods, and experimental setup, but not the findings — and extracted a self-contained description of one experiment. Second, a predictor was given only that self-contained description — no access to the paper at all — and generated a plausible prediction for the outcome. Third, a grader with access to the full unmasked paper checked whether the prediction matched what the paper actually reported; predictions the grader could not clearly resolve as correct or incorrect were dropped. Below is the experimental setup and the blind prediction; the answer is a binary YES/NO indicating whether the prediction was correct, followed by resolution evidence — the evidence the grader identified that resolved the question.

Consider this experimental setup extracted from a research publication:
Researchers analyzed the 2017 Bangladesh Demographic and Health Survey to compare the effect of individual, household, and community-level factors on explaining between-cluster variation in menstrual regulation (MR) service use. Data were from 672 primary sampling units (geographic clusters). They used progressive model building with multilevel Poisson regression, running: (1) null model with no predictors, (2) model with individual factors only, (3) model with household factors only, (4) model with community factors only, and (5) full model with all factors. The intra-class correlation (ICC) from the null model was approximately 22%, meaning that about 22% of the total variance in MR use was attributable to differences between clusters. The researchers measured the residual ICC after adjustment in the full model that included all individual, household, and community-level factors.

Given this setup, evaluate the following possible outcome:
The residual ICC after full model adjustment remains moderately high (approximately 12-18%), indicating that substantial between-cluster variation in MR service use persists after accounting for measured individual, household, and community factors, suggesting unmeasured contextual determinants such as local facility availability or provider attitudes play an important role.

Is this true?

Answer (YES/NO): YES